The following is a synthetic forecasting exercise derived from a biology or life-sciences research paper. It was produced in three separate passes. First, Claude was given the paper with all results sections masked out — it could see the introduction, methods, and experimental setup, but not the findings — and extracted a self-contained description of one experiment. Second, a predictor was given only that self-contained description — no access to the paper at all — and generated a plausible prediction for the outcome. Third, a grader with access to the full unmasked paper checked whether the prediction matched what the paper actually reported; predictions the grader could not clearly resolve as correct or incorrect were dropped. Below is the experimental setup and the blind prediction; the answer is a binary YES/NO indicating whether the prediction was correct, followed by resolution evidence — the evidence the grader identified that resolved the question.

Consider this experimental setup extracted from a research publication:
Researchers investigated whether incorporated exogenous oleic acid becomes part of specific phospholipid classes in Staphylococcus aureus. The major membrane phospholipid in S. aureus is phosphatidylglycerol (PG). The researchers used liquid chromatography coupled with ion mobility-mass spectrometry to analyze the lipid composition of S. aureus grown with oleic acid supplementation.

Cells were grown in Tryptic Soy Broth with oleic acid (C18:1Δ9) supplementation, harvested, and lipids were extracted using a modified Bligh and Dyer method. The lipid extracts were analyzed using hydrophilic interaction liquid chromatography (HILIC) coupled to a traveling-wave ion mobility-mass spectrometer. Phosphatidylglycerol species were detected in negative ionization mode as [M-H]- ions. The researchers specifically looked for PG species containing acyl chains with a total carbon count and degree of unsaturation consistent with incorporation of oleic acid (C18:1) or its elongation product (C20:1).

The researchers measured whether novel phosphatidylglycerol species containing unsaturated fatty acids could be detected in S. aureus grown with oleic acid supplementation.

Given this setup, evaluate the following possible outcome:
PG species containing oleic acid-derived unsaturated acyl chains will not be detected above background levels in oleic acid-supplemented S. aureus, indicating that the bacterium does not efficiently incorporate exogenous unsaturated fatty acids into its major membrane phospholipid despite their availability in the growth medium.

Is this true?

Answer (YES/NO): NO